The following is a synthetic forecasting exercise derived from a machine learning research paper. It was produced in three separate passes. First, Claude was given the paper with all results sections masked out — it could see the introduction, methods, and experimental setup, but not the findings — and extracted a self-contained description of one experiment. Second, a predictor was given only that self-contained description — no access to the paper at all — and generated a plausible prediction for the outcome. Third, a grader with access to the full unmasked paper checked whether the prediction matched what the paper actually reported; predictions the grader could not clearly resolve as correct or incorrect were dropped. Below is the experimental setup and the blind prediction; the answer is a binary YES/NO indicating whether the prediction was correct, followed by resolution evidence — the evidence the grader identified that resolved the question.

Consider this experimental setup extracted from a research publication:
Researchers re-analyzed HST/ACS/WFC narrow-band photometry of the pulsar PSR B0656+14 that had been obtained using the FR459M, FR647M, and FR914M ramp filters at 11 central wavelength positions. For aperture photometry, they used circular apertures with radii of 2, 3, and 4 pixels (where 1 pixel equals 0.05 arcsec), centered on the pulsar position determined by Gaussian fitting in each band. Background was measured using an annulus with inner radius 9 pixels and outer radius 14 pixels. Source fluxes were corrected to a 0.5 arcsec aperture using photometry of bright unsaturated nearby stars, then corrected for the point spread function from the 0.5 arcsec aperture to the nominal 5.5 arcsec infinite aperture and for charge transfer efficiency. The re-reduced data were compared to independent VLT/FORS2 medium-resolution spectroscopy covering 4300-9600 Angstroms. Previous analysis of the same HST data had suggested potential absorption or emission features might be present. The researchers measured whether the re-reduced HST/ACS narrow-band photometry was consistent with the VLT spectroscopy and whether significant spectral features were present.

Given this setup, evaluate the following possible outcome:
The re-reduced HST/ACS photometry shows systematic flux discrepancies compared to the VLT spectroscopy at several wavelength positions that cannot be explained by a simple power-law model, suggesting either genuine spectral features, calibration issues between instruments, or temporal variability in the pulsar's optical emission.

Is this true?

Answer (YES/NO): NO